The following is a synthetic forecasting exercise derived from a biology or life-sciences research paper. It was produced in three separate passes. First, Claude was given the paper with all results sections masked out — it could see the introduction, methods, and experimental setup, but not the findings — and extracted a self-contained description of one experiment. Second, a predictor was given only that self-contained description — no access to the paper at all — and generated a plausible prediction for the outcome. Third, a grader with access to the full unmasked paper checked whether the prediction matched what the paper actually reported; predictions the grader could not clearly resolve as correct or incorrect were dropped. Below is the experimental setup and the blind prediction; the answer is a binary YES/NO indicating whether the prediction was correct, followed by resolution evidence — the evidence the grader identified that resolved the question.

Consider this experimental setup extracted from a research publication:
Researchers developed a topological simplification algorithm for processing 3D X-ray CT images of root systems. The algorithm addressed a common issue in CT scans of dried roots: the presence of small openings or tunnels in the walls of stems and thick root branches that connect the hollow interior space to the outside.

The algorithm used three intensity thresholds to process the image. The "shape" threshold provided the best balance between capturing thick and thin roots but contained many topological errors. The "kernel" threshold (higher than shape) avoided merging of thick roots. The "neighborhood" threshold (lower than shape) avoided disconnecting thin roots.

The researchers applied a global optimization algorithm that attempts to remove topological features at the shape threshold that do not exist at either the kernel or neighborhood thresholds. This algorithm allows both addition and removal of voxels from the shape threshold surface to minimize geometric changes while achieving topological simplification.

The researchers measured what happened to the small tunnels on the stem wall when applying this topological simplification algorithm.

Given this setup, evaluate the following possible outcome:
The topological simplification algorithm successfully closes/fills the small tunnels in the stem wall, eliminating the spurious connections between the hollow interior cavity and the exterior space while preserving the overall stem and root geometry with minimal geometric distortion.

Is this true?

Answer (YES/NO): NO